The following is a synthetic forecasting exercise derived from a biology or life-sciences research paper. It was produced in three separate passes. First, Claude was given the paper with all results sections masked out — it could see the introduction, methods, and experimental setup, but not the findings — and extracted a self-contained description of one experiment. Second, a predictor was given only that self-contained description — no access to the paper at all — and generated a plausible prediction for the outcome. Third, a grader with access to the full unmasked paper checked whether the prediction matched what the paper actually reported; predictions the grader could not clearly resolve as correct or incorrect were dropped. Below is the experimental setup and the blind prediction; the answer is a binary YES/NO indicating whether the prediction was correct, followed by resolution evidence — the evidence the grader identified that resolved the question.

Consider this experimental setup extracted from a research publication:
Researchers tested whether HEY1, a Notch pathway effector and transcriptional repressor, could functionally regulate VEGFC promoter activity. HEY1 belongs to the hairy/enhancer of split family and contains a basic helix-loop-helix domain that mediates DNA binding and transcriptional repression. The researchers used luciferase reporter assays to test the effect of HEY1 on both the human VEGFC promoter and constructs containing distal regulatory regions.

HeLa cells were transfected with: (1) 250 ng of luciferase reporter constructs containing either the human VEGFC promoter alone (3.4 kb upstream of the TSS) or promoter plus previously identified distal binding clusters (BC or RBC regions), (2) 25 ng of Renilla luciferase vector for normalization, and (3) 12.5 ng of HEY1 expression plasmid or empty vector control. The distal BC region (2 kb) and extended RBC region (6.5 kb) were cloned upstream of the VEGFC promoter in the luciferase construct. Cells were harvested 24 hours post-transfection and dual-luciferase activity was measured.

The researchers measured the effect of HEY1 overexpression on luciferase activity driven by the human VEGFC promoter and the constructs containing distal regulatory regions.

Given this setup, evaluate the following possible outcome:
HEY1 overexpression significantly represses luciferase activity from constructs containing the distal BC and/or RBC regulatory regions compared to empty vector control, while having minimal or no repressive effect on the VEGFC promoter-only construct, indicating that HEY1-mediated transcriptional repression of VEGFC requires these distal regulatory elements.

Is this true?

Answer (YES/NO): NO